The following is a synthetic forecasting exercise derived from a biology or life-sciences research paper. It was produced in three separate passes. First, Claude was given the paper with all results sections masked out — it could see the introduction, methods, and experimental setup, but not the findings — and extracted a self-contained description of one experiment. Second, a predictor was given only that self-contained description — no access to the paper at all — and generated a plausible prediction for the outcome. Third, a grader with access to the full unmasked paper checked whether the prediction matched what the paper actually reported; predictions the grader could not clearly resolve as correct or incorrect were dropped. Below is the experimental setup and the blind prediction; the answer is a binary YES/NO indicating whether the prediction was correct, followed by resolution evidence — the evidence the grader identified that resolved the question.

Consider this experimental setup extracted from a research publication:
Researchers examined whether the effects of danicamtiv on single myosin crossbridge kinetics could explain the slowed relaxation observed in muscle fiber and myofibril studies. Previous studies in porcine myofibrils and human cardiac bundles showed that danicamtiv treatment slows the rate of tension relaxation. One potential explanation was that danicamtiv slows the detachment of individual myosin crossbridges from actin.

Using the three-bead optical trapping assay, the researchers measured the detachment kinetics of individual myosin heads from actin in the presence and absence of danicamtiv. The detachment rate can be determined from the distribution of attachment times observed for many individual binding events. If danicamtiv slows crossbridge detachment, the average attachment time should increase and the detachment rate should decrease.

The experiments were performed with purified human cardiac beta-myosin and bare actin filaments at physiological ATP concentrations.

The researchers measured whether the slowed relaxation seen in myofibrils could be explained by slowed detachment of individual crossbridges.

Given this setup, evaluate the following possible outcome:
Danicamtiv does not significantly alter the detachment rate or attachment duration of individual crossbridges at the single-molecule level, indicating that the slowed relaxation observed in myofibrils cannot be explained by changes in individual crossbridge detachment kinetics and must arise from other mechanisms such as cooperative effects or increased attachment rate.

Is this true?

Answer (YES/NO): YES